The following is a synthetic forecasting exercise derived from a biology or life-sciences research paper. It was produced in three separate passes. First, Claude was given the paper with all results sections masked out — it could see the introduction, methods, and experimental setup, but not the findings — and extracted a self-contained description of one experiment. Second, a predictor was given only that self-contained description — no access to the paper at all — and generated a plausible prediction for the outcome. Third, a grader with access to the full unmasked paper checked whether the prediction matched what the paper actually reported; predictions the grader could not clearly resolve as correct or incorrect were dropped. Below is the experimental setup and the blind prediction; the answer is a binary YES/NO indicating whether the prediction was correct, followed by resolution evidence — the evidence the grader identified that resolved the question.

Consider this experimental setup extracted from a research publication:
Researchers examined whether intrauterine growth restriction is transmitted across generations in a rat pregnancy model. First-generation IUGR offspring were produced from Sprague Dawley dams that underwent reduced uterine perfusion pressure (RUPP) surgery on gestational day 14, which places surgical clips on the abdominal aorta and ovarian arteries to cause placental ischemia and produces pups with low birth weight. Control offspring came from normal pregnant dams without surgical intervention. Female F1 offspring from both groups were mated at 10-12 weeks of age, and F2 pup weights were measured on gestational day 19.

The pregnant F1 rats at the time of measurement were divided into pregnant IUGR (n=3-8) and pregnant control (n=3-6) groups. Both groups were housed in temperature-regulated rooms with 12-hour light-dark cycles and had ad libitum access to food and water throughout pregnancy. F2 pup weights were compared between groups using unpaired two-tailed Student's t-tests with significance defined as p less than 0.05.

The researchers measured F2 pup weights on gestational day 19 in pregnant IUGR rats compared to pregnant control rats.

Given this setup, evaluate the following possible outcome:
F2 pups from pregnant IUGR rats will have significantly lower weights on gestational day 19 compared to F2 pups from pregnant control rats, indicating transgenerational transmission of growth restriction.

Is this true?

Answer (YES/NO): NO